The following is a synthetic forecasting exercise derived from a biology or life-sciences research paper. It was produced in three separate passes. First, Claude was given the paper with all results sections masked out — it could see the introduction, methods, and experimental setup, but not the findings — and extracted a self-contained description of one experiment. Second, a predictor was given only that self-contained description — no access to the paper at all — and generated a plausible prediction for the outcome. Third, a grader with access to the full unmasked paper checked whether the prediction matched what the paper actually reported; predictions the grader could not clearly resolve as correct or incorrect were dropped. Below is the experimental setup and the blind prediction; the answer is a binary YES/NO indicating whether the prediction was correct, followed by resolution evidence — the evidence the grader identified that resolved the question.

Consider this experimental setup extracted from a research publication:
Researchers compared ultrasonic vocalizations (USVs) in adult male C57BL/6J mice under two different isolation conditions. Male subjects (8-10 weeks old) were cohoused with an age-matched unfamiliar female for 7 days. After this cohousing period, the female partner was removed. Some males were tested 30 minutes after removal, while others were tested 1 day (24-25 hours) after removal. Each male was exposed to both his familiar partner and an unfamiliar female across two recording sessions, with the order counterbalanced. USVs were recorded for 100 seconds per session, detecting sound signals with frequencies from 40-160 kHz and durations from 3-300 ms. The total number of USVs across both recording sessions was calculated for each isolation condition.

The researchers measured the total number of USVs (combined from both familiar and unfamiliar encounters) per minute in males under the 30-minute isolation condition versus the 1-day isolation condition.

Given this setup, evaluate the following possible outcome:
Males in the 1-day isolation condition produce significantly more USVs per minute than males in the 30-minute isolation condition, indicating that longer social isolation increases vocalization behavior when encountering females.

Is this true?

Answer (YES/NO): NO